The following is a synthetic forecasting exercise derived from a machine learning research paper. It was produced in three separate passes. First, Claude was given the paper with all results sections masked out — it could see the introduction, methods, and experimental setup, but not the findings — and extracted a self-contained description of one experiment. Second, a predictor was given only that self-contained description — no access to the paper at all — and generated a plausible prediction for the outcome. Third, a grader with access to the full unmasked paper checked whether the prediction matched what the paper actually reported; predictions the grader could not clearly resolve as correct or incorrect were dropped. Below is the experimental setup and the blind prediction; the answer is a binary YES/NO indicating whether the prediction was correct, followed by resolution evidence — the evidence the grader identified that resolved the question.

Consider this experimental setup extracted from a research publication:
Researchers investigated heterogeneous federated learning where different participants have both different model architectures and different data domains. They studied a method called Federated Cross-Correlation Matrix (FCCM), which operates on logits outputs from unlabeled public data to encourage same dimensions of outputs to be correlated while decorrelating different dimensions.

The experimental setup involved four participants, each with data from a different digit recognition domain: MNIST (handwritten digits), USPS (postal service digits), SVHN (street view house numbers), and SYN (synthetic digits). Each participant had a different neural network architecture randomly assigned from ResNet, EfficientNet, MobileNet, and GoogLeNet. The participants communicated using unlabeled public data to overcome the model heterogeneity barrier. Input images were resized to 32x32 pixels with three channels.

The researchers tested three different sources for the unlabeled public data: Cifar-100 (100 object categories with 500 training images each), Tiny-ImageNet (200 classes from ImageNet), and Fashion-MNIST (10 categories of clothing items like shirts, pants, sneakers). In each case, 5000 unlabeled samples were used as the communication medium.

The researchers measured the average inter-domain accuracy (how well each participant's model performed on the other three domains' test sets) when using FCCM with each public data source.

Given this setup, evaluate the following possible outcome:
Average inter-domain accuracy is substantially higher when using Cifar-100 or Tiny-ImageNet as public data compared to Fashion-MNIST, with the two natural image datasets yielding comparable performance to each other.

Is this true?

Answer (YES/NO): NO